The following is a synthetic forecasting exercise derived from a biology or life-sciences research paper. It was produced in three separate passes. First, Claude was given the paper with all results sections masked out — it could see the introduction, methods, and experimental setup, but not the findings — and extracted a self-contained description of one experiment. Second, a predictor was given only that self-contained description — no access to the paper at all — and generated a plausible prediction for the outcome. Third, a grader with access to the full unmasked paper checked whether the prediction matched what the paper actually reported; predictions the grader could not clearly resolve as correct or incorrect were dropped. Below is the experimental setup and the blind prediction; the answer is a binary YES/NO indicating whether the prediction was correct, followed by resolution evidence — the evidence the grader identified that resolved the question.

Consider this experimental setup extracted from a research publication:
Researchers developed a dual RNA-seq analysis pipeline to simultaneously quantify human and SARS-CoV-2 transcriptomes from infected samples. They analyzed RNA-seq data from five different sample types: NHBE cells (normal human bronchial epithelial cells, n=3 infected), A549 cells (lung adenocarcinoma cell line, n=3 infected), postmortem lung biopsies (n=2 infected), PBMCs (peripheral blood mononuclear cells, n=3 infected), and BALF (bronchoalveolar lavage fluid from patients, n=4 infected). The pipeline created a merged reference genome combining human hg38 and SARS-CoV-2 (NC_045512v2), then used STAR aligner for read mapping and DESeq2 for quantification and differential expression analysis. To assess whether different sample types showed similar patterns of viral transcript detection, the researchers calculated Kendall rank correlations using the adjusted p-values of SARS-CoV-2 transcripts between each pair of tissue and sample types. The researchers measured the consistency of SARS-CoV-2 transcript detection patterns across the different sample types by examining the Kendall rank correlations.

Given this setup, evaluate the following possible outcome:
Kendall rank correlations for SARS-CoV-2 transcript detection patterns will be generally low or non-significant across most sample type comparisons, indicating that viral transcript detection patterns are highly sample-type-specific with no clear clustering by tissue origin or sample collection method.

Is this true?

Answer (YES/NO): NO